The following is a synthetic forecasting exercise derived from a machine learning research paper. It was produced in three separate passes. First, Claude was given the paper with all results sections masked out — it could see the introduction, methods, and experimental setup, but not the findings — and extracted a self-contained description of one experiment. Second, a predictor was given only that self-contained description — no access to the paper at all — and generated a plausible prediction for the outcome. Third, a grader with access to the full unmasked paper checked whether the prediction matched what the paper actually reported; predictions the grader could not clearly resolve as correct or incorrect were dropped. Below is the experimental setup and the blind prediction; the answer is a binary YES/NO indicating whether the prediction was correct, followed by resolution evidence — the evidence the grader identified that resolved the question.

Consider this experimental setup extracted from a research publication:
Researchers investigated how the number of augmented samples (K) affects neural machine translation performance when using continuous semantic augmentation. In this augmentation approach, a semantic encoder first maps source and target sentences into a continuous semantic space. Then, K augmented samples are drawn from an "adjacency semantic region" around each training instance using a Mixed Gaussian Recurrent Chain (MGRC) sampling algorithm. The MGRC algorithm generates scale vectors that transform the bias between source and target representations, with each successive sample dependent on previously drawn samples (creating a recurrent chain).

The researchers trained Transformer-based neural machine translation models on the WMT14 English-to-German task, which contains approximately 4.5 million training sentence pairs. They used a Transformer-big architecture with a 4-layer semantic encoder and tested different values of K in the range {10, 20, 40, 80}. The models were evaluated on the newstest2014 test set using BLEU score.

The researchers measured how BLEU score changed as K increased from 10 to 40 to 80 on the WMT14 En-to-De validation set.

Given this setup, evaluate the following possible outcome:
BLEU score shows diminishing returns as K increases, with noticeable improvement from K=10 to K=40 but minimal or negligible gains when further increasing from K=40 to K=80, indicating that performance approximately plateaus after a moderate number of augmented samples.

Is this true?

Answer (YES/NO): YES